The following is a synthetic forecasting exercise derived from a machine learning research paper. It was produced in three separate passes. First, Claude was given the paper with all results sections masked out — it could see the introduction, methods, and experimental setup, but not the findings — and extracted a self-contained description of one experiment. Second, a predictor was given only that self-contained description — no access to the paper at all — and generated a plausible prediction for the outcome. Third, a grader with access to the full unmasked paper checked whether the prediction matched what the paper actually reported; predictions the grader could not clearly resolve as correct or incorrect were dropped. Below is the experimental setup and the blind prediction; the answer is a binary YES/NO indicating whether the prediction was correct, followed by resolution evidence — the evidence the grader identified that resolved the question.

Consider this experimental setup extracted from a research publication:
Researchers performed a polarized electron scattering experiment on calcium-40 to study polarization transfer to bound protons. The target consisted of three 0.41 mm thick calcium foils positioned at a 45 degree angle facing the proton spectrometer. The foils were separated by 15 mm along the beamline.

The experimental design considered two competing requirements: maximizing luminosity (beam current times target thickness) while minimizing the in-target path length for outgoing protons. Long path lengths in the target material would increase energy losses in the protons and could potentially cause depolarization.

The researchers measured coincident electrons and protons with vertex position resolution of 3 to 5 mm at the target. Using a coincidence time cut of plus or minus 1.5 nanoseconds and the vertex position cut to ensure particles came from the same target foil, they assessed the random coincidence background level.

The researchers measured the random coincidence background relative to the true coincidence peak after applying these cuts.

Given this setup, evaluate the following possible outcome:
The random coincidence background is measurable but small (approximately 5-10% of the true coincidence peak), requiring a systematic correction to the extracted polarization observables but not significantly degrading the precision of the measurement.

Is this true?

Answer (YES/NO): NO